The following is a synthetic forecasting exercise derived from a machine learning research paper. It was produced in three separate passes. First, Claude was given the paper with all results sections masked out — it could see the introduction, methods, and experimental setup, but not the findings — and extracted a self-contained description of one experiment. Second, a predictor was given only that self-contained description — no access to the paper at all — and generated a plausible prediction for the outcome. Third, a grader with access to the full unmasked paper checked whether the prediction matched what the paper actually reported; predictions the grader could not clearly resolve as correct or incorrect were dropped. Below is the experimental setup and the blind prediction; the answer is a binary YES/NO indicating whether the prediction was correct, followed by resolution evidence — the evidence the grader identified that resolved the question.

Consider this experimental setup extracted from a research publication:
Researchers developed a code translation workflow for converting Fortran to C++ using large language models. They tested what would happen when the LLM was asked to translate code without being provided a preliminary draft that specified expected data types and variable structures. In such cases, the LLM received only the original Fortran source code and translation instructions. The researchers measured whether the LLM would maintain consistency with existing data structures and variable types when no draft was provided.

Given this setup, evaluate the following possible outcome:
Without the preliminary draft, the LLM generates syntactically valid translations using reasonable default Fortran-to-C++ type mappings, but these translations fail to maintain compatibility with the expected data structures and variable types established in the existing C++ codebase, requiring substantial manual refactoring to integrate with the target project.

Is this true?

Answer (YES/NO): NO